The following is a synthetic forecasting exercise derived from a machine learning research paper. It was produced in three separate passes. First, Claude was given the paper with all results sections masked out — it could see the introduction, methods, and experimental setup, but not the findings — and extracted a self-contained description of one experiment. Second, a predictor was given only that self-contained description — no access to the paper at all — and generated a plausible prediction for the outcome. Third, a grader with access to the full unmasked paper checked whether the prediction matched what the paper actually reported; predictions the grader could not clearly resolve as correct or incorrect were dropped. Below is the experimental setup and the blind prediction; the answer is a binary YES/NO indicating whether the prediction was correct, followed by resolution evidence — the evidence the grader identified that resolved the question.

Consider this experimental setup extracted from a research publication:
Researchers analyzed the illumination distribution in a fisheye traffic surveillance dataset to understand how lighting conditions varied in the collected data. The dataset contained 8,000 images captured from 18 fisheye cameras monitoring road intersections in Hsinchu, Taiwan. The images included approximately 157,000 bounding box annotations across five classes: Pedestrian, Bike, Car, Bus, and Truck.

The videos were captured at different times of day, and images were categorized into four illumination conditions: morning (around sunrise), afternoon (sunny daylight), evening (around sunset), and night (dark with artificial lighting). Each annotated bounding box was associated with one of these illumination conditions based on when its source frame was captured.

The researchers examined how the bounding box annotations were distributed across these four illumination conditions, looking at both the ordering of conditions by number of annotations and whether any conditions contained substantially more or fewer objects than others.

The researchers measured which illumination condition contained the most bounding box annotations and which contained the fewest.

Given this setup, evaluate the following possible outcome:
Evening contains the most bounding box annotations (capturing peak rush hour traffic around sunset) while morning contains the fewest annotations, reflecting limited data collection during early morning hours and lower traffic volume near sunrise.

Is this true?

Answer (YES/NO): NO